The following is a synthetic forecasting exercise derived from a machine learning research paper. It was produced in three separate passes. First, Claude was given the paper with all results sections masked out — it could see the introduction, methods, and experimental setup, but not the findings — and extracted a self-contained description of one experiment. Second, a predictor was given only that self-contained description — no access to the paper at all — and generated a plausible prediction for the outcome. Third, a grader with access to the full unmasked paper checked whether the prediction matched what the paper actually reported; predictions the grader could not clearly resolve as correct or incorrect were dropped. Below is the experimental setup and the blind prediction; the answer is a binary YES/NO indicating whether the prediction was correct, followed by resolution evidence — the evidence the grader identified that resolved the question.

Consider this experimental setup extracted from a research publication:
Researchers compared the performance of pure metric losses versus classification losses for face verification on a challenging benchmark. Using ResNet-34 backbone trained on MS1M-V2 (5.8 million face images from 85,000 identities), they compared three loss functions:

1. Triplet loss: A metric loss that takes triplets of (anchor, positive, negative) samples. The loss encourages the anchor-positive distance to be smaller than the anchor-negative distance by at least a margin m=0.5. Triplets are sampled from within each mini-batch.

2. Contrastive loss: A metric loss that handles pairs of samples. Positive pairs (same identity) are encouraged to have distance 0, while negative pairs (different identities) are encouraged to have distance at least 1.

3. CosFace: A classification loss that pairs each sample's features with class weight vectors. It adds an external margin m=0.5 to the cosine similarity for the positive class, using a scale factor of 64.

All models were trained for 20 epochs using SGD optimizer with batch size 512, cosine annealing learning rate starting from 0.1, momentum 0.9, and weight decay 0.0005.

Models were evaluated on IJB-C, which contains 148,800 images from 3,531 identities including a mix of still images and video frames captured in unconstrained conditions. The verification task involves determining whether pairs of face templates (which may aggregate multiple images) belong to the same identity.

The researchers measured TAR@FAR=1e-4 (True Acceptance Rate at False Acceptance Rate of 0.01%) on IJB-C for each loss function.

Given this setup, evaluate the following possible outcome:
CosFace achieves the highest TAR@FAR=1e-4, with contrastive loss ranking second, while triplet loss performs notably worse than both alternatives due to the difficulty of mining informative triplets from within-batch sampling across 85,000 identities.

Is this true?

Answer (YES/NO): YES